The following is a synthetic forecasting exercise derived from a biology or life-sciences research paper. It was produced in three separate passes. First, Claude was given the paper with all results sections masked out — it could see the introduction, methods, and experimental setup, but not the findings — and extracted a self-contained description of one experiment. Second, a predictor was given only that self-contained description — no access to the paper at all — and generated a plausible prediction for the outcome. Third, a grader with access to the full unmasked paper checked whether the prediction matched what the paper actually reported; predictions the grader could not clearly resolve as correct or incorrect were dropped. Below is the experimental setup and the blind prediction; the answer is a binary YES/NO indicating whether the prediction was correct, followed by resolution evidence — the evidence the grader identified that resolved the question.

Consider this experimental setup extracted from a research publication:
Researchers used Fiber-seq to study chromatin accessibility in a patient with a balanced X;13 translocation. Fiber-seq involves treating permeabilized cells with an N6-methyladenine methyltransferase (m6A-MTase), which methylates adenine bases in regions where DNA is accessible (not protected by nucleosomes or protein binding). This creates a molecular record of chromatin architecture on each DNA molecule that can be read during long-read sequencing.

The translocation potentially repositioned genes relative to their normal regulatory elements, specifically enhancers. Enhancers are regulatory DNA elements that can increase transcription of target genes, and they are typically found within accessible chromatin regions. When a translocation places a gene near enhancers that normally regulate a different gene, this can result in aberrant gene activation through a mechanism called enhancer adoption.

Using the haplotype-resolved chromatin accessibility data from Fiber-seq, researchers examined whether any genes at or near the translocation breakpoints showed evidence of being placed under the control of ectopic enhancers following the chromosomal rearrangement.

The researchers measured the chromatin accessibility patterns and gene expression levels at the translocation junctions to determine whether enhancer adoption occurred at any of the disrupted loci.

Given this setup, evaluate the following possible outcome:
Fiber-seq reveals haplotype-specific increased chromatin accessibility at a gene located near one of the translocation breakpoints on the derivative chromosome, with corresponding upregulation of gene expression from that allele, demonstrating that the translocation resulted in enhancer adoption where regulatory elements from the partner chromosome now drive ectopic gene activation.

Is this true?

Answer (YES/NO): YES